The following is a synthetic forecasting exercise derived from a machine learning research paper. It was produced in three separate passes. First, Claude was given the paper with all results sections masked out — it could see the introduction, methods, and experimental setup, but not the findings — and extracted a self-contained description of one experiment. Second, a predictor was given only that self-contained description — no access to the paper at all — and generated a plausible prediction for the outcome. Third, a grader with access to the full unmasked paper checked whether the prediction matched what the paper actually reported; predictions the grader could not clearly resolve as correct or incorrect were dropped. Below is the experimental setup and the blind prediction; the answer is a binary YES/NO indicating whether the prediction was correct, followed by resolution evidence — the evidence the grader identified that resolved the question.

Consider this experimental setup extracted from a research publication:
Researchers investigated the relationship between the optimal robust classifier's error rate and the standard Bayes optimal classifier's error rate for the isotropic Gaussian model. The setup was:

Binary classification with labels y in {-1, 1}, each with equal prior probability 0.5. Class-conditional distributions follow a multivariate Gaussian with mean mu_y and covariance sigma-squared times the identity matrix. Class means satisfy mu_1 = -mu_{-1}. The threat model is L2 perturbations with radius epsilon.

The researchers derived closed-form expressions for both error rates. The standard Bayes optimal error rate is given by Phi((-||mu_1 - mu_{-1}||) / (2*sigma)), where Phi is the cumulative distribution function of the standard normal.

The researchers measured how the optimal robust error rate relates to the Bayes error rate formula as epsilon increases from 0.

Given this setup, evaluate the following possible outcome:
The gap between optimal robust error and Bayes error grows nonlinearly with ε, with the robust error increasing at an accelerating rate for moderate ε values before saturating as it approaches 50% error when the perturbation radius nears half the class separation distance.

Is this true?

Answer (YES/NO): NO